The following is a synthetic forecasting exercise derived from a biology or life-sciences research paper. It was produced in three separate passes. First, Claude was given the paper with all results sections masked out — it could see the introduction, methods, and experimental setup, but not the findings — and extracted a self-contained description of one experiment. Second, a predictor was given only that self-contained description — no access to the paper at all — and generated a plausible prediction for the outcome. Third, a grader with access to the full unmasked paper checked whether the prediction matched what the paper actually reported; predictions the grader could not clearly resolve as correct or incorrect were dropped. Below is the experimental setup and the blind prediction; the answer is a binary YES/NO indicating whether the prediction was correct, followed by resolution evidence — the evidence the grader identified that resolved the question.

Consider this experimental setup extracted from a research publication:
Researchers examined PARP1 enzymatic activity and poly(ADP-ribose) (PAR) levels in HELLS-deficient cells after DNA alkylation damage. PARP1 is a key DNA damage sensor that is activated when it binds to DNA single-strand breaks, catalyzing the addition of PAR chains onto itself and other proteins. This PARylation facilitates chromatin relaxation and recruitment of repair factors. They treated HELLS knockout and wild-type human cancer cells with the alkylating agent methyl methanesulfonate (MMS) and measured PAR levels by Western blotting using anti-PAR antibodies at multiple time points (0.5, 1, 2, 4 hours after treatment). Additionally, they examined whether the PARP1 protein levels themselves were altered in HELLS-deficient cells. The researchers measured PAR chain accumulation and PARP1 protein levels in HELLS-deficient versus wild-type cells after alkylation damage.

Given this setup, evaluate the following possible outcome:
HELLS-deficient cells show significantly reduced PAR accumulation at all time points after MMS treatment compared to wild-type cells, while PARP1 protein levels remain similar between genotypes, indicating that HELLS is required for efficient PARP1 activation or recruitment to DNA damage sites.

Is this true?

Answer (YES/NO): NO